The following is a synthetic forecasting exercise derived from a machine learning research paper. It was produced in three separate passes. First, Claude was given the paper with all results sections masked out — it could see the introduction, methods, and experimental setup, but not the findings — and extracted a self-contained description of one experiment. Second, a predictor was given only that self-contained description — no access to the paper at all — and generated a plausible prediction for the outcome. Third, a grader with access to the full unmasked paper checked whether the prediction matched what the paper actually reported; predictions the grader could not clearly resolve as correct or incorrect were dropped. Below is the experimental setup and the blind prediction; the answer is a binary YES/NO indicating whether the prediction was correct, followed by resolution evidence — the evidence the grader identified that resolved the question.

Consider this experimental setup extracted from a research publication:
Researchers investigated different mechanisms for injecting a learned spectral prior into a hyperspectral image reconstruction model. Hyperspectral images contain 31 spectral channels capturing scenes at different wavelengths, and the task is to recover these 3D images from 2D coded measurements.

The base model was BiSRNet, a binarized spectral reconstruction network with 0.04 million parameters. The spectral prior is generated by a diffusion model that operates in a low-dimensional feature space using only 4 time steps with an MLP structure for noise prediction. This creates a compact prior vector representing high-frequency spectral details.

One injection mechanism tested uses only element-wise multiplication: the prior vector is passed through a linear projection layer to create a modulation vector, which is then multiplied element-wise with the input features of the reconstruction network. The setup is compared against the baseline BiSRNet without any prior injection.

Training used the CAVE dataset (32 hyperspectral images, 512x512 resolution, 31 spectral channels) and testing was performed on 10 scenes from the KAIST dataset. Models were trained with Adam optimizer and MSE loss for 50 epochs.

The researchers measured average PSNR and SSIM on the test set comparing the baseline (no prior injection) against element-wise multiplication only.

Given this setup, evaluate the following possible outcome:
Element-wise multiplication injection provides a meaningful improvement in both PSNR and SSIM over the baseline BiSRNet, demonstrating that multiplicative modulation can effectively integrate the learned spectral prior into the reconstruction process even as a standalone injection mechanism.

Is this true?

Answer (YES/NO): NO